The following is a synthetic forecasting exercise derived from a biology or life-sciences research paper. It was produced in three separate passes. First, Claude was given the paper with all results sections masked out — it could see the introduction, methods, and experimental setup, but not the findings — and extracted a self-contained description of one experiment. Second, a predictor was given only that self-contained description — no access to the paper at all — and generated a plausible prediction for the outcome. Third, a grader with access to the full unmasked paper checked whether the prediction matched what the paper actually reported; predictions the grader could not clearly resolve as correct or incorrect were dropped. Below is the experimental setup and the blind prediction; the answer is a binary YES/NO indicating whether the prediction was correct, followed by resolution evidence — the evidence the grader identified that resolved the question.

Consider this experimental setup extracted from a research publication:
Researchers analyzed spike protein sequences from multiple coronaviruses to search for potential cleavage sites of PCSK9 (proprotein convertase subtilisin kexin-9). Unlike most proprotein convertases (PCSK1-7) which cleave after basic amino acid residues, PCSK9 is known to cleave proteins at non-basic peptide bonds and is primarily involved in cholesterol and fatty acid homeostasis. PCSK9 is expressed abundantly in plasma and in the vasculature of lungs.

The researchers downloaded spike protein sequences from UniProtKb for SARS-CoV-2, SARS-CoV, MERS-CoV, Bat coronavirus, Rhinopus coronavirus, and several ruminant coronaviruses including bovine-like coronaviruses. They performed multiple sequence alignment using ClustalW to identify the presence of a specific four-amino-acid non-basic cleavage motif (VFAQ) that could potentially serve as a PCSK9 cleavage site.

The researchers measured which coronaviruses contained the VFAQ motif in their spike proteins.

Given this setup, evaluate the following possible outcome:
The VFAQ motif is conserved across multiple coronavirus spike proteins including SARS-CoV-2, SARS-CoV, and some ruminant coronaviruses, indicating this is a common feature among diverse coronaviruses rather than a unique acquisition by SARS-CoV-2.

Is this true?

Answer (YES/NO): NO